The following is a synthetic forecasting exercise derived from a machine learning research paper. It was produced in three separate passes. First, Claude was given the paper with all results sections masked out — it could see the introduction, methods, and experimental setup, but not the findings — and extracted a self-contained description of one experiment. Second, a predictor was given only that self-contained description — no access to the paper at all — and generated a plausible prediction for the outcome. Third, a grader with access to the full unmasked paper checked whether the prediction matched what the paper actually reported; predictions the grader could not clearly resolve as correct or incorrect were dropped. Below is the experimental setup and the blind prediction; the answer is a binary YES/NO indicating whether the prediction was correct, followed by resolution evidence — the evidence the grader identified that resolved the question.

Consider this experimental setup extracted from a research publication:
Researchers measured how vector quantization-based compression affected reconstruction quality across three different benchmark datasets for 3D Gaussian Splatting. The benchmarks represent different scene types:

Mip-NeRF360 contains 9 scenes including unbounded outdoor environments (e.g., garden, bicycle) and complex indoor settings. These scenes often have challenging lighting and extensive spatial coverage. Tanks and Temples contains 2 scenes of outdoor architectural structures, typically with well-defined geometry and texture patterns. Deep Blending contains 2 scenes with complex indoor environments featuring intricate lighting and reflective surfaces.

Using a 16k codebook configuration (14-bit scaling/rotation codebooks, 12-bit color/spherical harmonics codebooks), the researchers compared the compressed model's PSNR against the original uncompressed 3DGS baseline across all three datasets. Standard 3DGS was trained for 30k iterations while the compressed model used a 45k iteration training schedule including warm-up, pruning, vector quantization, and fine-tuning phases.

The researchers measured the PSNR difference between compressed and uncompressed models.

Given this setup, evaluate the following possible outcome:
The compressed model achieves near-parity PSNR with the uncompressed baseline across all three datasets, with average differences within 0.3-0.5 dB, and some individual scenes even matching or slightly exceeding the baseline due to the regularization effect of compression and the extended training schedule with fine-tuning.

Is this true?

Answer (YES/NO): YES